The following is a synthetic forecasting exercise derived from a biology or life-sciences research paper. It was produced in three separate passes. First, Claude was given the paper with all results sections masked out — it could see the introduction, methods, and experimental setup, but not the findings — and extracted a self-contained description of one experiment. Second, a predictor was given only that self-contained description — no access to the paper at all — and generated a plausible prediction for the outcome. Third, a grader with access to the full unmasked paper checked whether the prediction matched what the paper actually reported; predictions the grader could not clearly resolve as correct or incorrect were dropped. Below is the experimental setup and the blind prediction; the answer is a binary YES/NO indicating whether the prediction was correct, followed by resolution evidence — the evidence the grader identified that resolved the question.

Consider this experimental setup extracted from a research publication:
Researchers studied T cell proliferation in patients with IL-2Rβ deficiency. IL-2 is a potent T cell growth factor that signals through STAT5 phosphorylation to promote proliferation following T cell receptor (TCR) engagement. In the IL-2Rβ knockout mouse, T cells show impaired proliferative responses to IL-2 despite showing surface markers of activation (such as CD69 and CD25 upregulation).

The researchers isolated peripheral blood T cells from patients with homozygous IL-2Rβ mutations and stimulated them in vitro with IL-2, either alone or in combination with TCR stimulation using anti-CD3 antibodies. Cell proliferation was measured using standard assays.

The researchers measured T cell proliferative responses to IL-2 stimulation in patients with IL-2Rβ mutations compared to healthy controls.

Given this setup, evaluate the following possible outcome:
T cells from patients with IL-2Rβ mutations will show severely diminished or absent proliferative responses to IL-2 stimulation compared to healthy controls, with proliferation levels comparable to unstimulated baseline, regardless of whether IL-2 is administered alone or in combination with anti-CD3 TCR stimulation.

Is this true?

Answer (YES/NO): YES